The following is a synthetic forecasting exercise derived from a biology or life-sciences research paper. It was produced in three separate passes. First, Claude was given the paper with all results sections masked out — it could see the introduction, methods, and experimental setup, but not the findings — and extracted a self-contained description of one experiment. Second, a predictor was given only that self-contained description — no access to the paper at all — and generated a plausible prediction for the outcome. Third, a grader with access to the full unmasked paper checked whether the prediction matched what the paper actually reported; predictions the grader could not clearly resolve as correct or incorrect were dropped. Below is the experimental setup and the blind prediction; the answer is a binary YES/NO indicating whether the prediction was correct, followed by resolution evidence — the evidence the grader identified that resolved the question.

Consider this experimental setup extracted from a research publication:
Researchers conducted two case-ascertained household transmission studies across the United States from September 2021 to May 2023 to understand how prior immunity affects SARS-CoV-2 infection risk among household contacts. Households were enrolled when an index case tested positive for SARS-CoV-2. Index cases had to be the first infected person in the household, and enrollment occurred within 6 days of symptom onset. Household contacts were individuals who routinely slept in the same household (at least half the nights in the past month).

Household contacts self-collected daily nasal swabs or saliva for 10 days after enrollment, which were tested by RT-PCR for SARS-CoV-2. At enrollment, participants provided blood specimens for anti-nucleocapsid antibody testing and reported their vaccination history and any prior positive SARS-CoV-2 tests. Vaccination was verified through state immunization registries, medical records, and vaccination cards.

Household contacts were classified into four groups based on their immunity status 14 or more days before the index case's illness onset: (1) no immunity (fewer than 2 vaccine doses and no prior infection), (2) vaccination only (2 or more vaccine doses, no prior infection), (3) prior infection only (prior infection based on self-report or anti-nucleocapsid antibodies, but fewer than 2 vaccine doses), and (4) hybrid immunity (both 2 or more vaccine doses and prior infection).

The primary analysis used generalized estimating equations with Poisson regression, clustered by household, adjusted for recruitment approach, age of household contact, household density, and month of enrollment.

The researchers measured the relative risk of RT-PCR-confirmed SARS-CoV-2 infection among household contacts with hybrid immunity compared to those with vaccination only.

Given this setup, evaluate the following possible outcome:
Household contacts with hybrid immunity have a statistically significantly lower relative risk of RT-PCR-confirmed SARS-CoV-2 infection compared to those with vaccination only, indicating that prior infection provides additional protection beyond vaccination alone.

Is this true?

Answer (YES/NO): YES